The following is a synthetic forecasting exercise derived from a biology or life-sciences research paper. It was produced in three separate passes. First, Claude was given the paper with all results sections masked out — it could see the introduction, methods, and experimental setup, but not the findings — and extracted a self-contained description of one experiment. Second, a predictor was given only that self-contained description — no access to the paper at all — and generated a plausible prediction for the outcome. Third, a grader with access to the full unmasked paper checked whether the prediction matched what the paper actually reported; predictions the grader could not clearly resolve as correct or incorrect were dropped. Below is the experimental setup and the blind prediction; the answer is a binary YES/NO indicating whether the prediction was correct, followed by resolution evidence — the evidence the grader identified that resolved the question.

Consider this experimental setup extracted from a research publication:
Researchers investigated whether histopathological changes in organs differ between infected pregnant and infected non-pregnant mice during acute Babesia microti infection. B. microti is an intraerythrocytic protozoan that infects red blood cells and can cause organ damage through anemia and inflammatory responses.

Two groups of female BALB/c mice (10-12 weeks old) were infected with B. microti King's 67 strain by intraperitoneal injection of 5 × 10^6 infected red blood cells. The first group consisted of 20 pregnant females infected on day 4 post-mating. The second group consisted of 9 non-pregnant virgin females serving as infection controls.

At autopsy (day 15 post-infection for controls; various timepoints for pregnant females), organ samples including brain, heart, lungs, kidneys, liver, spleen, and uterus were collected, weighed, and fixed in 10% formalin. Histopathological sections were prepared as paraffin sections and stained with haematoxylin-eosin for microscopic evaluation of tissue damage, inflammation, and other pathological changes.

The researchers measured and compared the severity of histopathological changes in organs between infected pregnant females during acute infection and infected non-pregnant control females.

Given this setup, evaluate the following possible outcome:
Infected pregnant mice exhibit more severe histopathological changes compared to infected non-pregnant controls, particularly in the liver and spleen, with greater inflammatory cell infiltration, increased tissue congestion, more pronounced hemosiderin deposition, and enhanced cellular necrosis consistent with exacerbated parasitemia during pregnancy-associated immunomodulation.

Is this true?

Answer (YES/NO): NO